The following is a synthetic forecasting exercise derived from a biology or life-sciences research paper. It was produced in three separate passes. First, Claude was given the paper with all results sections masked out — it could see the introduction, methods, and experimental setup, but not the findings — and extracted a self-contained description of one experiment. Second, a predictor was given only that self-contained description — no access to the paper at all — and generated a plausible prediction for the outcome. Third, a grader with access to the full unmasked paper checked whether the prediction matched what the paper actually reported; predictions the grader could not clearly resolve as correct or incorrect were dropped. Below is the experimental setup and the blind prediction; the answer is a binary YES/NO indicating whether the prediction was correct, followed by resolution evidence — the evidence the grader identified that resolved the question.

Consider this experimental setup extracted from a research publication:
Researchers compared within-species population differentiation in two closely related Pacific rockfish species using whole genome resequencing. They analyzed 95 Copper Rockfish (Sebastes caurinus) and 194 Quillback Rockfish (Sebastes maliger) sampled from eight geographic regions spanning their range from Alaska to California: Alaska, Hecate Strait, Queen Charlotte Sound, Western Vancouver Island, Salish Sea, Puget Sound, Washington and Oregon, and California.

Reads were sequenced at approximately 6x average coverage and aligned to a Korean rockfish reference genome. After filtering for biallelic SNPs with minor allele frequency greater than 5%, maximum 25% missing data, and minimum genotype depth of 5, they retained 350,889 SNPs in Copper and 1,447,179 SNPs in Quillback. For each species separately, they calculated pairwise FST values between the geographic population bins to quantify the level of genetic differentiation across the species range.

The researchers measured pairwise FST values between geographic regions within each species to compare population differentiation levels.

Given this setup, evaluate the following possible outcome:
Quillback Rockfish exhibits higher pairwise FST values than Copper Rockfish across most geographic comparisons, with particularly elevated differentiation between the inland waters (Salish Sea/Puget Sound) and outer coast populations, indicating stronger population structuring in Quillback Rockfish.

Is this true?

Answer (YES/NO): NO